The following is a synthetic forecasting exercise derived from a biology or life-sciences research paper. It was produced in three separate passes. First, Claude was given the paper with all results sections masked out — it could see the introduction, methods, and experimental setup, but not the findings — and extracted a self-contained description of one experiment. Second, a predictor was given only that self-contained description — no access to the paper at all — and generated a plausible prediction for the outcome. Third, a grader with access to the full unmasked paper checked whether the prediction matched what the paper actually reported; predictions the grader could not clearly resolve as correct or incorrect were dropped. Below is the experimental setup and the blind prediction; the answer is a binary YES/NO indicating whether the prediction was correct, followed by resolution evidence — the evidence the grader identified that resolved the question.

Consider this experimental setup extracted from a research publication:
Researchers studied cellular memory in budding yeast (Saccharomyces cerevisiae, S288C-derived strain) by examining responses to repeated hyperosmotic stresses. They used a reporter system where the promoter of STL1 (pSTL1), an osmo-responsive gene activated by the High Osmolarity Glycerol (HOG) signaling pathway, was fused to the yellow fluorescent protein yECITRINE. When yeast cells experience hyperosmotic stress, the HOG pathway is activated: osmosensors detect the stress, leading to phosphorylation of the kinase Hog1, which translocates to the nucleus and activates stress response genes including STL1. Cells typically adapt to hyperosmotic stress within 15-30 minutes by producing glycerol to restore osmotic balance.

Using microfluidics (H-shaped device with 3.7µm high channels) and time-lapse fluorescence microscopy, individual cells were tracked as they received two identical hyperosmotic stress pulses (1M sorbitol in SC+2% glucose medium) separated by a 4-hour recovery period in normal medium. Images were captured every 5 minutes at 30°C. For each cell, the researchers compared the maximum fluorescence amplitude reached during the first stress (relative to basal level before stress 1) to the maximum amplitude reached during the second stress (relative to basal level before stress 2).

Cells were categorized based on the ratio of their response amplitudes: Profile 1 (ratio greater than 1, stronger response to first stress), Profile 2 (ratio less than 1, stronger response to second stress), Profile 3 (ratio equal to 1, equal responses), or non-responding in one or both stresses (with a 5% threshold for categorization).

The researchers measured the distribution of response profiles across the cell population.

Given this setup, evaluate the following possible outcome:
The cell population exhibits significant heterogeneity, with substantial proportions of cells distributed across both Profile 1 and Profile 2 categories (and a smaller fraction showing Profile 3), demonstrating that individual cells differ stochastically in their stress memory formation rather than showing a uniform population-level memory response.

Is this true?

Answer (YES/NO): NO